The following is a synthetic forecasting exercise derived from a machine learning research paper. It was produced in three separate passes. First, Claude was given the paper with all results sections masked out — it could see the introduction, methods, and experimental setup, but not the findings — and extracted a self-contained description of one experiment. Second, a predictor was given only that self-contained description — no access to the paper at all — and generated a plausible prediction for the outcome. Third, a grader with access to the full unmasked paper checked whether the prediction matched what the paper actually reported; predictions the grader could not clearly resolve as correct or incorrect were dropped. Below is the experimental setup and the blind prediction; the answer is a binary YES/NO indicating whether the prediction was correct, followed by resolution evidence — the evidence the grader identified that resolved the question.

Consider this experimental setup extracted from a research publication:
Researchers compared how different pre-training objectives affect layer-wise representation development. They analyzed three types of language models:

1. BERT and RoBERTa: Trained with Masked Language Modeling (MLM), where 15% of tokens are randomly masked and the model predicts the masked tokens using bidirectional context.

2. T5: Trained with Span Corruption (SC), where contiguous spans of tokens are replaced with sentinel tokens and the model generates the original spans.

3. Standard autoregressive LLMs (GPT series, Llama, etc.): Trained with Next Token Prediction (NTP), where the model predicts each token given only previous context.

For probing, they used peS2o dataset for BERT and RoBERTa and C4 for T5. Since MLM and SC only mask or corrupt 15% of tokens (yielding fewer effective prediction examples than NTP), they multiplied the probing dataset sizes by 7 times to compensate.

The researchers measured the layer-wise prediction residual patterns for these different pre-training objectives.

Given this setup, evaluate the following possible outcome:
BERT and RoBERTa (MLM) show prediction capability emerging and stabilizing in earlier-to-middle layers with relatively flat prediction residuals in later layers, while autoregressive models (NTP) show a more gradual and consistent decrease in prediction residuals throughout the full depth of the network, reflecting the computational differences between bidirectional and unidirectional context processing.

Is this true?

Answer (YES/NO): NO